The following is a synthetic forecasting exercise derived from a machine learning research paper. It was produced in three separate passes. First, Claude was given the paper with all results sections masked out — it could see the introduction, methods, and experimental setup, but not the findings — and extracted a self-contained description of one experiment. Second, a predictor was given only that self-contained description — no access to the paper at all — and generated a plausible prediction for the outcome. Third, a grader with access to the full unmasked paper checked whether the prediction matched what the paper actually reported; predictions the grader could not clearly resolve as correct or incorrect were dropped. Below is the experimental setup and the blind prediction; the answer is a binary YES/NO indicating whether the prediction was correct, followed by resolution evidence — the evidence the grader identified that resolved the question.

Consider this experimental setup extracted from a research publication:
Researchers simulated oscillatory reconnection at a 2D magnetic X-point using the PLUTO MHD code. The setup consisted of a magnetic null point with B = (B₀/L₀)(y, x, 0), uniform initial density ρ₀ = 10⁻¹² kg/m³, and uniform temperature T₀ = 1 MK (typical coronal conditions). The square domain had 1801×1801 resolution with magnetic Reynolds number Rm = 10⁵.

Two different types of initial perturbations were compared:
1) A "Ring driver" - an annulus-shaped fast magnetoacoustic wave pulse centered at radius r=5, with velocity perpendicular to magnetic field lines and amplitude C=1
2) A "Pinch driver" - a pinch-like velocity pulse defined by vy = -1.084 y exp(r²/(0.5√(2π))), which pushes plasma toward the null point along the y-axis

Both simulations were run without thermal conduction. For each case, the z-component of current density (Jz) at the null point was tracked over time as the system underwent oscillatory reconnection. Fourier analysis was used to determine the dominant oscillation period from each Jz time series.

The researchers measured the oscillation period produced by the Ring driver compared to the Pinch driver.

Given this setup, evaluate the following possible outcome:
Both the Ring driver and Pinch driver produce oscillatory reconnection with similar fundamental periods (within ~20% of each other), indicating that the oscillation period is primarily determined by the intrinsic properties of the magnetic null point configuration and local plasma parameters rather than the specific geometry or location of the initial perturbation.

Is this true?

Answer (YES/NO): YES